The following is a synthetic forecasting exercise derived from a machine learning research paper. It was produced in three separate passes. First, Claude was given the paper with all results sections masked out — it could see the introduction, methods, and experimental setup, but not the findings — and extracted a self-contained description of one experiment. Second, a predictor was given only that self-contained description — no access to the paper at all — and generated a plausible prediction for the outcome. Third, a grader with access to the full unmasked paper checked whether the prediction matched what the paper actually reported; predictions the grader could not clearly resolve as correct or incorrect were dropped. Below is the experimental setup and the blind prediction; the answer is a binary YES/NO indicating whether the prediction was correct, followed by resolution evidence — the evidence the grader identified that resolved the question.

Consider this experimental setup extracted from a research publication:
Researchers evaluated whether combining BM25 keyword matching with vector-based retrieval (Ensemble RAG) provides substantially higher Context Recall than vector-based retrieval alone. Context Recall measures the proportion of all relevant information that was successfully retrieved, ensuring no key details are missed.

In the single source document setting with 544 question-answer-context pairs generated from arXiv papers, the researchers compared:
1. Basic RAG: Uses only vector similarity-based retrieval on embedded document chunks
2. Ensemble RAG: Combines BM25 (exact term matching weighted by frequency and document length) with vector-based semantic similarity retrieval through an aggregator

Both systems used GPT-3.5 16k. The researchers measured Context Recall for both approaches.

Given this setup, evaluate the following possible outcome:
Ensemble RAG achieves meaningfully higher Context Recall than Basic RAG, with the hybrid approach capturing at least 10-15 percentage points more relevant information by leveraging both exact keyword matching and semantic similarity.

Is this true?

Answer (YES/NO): NO